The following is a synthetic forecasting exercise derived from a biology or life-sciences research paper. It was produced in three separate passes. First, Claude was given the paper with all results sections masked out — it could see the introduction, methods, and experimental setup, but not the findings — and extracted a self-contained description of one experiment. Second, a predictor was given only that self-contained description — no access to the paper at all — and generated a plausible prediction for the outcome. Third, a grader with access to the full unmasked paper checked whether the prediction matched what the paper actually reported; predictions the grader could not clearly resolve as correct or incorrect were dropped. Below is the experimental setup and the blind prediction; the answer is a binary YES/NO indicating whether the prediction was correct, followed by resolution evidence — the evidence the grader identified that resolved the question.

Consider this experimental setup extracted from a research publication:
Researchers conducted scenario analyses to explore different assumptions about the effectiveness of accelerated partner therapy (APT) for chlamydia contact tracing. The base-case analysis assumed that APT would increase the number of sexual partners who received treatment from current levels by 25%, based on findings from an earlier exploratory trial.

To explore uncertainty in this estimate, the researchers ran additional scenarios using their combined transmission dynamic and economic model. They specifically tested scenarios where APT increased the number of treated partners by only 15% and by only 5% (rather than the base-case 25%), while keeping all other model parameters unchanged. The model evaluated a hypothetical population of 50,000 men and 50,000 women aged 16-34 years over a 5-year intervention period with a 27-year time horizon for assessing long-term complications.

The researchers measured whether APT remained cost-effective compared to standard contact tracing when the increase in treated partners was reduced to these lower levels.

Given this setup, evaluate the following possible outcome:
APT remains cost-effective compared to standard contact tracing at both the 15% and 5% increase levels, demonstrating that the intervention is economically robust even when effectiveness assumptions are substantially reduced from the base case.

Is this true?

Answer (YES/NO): YES